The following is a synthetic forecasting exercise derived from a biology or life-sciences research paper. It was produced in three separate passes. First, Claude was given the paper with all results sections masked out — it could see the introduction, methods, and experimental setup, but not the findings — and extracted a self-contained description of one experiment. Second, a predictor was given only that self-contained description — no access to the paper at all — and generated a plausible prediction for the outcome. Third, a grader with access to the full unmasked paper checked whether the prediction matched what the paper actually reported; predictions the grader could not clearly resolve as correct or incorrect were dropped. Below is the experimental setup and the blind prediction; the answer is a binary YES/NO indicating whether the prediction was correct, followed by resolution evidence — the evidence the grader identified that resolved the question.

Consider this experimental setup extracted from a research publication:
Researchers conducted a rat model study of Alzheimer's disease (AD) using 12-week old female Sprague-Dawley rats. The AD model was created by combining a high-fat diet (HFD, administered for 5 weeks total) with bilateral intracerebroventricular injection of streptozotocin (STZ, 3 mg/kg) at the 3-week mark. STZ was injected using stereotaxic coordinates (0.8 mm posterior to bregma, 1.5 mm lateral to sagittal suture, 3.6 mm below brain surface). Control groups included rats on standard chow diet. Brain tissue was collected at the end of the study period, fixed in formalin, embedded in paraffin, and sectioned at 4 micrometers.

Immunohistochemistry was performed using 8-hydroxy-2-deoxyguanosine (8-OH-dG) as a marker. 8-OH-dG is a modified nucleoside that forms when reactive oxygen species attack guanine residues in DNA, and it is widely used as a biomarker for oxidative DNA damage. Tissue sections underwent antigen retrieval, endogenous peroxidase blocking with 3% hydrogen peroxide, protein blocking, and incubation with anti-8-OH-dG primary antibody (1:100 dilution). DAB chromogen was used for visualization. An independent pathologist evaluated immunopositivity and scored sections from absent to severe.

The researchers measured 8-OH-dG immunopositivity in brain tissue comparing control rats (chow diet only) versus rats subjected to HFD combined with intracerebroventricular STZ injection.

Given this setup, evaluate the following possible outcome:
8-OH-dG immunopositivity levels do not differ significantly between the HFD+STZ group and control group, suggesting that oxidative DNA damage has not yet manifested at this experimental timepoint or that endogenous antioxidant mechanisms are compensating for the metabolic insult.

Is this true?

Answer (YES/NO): NO